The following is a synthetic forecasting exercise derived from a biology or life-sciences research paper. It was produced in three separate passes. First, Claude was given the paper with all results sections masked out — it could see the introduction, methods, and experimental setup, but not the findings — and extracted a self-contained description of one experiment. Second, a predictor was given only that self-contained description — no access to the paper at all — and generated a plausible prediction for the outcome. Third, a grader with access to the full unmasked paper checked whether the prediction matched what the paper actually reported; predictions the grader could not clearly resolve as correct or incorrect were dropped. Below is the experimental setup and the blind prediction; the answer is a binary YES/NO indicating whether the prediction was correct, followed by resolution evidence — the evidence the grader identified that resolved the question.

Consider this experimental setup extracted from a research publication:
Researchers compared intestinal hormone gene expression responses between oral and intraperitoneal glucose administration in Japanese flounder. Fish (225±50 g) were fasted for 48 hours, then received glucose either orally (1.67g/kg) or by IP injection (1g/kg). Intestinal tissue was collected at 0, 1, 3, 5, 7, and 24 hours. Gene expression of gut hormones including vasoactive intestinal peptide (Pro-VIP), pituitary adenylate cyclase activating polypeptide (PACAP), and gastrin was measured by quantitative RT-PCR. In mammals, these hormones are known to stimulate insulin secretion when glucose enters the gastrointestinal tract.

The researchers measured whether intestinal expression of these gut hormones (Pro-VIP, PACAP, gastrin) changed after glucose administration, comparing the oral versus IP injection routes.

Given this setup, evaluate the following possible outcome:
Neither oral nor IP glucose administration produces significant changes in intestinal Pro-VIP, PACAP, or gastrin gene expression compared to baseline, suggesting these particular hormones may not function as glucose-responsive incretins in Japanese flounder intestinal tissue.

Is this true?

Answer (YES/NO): NO